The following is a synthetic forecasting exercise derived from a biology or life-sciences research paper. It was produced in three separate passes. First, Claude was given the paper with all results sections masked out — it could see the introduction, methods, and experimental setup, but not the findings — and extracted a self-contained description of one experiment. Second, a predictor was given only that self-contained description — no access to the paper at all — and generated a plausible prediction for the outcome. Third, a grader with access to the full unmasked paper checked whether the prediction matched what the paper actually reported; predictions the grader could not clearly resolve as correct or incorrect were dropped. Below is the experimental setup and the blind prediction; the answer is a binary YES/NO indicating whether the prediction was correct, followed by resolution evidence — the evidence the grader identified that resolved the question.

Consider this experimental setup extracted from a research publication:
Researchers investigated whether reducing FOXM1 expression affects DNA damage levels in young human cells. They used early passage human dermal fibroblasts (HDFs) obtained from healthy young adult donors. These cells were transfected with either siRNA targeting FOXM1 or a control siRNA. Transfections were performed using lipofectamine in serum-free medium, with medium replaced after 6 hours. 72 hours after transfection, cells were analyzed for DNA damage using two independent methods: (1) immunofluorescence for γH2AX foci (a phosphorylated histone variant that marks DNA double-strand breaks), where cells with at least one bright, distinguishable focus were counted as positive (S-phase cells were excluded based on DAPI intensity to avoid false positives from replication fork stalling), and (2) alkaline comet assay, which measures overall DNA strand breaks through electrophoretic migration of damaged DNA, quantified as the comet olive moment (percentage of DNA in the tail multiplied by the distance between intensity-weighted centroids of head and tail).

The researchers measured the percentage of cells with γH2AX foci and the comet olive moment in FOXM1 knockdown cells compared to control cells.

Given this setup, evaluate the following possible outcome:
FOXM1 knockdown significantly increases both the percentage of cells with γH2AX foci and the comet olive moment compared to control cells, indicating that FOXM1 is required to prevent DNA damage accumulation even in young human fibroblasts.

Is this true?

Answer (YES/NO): YES